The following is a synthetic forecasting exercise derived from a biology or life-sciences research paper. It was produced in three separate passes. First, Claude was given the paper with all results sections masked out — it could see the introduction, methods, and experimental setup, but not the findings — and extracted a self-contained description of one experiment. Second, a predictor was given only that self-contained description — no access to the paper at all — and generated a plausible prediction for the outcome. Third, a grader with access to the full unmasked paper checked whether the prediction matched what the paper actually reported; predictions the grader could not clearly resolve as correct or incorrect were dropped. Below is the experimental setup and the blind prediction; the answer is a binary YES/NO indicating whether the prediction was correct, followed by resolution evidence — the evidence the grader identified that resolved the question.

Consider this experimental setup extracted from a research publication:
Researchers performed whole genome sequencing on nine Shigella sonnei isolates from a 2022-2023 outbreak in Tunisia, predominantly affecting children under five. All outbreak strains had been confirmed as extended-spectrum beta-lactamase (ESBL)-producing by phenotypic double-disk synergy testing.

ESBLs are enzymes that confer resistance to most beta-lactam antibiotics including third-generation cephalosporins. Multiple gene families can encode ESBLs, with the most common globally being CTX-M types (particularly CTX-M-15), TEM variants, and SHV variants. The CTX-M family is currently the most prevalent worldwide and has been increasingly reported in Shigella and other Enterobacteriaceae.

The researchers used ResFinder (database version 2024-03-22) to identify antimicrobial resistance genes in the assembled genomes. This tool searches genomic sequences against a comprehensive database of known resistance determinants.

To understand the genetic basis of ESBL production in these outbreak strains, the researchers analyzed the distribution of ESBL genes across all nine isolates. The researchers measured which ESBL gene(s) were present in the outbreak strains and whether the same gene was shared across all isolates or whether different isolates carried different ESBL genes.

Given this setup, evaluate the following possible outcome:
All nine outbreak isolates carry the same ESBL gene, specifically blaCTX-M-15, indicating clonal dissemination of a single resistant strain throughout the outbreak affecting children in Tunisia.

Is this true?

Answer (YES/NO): YES